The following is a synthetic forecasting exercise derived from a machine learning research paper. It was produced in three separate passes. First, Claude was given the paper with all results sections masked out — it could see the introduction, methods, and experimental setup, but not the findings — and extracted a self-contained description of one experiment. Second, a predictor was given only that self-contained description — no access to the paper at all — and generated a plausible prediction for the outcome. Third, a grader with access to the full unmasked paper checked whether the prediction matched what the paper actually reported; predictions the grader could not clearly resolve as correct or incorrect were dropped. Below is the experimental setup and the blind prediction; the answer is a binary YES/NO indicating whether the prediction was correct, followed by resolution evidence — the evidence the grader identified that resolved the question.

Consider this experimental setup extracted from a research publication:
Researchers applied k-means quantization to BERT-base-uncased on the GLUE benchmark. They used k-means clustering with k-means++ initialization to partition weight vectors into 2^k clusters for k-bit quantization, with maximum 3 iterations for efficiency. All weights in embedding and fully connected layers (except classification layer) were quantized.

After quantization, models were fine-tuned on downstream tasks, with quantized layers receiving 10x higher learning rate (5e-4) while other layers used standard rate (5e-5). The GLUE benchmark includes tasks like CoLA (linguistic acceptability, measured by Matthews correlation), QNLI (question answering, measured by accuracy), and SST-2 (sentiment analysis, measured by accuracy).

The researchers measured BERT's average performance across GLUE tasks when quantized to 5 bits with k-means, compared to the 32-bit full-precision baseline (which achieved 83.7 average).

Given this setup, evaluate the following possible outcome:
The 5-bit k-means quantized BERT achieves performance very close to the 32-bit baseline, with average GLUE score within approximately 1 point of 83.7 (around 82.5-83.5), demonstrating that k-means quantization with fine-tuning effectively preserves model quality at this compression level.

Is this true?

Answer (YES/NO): NO